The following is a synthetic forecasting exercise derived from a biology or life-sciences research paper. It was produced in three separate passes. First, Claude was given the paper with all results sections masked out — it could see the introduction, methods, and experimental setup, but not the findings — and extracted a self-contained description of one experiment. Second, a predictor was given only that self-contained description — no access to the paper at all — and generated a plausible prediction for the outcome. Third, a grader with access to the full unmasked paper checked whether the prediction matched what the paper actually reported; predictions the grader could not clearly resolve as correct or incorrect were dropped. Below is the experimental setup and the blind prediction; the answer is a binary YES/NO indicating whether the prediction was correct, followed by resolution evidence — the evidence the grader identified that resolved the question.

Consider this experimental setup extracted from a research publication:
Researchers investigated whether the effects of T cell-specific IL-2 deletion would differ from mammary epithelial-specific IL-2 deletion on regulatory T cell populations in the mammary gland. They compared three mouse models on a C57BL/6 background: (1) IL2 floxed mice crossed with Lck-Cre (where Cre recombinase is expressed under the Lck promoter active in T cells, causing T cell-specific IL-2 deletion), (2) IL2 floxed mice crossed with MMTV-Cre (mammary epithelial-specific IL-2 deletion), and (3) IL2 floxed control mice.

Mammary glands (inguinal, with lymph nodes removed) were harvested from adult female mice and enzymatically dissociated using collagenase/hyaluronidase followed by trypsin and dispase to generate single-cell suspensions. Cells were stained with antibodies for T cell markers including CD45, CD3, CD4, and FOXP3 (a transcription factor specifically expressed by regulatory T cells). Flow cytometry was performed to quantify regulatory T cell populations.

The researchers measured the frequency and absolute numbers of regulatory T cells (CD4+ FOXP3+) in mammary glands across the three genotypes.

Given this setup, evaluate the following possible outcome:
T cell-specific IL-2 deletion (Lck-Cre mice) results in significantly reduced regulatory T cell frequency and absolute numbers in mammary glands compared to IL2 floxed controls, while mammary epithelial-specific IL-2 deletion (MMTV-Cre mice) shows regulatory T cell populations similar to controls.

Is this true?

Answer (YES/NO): YES